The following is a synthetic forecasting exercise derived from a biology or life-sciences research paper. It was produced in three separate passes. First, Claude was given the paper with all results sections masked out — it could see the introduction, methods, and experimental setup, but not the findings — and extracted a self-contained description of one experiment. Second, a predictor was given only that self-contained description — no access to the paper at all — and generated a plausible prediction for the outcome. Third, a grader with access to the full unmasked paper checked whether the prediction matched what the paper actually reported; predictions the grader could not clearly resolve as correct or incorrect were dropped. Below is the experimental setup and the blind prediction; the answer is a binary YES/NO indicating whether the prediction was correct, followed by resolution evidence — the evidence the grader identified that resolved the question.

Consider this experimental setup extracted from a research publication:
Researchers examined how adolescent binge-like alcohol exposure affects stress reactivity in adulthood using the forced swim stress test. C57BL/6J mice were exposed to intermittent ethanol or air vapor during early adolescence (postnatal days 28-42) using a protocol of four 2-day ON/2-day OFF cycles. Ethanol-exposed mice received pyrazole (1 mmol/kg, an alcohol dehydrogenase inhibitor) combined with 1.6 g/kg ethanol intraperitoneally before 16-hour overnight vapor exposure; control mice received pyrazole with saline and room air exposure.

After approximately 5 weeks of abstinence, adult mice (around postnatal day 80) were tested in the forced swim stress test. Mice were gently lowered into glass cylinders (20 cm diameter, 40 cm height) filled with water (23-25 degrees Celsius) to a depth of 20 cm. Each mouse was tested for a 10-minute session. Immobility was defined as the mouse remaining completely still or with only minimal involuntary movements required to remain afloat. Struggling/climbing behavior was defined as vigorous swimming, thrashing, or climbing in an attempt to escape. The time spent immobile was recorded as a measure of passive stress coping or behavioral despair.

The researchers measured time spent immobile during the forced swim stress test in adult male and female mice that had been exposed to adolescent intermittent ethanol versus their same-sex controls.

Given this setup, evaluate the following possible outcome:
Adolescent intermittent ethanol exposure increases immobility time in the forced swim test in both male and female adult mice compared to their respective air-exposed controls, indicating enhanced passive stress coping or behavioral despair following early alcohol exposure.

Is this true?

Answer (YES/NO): NO